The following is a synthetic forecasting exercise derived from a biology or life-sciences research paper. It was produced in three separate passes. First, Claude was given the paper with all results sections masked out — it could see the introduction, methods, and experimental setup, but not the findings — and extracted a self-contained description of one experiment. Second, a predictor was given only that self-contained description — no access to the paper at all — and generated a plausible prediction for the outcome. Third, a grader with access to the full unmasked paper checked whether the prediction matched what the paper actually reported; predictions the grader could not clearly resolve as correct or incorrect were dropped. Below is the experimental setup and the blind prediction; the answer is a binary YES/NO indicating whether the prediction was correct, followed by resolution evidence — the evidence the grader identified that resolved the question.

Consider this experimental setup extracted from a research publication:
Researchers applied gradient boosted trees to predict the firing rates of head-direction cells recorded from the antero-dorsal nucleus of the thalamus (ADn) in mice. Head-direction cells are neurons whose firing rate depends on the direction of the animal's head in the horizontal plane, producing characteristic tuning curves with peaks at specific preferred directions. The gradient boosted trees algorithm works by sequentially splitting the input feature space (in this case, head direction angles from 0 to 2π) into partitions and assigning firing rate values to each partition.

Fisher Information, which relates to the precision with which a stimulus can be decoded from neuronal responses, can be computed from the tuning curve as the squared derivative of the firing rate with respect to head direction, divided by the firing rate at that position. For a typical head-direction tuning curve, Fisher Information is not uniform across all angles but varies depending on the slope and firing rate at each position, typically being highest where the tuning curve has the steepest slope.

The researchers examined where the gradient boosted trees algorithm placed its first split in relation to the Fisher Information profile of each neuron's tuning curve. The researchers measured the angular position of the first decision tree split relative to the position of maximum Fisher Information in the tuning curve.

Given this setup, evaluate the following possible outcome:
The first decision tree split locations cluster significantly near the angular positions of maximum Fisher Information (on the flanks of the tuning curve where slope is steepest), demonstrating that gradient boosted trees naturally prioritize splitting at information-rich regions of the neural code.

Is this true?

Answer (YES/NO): YES